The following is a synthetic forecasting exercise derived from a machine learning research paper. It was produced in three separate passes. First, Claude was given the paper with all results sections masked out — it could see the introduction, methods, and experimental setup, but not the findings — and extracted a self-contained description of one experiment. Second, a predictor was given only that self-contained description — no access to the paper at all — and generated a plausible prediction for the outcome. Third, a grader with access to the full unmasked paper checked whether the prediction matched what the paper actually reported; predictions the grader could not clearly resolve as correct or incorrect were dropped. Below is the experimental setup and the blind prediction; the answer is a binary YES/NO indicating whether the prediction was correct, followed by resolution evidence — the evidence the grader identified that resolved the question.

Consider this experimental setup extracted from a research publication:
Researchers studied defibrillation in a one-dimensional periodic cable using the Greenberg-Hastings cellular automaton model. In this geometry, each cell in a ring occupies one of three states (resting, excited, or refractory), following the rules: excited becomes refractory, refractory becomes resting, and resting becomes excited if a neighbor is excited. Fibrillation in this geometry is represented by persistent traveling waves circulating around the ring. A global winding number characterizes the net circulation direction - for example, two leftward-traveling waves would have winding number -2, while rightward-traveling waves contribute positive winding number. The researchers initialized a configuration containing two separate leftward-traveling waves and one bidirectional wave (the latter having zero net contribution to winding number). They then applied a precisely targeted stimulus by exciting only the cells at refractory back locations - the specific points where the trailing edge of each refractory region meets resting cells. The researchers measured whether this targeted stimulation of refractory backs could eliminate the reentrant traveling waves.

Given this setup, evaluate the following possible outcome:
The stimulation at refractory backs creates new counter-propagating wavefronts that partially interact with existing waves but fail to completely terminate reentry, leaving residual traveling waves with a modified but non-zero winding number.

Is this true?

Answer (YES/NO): NO